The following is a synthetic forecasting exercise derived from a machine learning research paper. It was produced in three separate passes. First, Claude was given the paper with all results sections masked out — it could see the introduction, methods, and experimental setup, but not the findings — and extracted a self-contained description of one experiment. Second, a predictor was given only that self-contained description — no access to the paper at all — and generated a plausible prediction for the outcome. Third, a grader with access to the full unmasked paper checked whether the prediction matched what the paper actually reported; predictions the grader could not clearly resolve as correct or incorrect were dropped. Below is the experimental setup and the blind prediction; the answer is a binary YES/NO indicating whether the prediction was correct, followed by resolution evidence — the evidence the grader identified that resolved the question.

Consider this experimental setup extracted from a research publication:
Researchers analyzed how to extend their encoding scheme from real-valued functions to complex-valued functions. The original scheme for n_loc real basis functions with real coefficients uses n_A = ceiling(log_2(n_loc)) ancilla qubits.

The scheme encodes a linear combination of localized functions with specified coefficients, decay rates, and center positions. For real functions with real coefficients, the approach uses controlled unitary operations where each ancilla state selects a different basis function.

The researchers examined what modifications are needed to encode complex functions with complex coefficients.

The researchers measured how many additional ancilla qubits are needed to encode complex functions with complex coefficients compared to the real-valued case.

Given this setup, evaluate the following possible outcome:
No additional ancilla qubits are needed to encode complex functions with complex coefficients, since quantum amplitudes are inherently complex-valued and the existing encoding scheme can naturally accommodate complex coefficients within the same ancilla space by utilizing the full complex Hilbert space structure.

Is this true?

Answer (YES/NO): NO